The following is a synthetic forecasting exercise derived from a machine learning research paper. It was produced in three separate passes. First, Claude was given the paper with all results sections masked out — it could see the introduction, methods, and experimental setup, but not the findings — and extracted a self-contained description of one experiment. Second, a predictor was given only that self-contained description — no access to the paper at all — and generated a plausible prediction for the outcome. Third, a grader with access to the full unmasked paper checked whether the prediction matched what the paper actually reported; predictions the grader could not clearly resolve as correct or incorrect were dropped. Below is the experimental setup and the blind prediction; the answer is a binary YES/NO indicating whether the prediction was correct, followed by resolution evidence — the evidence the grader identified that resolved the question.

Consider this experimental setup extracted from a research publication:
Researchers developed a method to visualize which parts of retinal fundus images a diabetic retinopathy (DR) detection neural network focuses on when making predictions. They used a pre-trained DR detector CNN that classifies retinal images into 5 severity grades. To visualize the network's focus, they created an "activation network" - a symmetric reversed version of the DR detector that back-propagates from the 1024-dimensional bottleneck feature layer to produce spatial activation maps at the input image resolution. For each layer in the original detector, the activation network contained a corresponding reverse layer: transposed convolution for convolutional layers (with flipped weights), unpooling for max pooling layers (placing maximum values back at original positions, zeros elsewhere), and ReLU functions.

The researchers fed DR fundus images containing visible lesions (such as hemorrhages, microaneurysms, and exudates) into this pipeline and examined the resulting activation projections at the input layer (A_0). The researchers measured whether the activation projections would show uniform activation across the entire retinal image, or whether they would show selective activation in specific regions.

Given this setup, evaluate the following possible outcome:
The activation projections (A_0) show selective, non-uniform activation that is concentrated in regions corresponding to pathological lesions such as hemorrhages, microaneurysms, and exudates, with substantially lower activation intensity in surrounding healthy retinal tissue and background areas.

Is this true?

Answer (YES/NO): YES